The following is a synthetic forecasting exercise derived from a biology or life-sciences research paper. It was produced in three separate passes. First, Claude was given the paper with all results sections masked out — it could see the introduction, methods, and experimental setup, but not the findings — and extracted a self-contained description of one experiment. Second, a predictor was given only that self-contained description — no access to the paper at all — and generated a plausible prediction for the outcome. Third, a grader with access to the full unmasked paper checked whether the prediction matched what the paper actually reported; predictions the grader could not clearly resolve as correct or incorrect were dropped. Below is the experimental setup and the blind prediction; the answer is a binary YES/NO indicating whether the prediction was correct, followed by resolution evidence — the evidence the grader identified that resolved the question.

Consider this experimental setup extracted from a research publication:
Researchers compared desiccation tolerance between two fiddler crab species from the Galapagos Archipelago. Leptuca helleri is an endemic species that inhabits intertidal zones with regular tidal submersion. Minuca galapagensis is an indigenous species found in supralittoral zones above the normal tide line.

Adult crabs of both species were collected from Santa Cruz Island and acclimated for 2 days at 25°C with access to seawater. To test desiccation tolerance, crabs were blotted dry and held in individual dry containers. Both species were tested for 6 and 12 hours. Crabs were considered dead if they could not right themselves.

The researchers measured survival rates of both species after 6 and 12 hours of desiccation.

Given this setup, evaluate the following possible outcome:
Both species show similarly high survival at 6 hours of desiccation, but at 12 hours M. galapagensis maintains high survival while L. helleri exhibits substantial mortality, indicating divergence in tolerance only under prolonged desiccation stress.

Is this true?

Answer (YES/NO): NO